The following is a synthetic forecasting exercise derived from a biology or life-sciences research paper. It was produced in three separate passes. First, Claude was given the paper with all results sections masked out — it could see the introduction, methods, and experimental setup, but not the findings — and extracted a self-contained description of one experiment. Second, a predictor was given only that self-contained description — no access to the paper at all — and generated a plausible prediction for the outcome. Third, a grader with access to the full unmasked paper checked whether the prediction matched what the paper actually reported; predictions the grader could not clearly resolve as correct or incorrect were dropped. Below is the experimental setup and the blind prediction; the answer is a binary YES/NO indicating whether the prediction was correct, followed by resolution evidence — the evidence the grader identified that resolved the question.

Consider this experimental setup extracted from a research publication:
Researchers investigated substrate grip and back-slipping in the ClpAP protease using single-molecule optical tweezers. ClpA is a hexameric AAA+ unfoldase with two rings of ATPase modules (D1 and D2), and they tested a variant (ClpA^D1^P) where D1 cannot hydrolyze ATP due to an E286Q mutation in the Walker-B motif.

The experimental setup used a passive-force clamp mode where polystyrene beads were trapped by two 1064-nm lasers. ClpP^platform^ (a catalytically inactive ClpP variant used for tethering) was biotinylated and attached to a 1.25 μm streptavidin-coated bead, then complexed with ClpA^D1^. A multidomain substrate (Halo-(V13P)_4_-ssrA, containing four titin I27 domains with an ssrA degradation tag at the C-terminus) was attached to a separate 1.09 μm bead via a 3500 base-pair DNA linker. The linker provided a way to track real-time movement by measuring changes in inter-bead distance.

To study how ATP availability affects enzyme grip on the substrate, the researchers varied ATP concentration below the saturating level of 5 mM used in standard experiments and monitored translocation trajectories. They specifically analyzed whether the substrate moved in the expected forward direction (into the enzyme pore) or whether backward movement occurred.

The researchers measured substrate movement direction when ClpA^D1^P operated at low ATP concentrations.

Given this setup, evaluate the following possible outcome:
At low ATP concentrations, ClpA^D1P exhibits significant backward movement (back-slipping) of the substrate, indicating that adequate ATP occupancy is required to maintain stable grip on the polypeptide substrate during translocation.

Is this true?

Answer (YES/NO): YES